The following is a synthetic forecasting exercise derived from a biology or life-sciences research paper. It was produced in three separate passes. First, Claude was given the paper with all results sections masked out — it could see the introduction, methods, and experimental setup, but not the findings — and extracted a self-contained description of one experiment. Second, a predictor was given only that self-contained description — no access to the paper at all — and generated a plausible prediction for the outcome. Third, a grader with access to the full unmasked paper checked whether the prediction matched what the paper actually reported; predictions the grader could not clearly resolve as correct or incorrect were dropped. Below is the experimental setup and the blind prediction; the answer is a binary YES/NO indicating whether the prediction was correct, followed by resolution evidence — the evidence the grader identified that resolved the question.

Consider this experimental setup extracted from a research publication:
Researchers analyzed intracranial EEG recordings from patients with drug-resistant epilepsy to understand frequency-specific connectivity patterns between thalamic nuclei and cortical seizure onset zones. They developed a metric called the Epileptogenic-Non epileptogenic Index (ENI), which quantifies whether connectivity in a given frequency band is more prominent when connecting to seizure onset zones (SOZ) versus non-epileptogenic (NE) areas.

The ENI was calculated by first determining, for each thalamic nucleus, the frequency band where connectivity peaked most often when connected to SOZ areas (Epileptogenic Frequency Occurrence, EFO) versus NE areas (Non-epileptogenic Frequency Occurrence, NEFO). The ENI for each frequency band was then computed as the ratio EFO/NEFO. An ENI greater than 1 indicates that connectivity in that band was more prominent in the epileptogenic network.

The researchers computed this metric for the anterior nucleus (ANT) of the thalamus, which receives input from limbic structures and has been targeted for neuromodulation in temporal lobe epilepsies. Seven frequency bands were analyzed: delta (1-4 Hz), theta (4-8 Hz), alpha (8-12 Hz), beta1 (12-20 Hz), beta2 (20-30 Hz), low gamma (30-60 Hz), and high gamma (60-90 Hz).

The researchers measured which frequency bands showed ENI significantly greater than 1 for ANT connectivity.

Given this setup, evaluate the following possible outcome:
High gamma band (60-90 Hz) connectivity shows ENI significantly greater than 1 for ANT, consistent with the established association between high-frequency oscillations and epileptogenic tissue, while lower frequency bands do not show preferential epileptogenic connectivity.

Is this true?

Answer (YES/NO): NO